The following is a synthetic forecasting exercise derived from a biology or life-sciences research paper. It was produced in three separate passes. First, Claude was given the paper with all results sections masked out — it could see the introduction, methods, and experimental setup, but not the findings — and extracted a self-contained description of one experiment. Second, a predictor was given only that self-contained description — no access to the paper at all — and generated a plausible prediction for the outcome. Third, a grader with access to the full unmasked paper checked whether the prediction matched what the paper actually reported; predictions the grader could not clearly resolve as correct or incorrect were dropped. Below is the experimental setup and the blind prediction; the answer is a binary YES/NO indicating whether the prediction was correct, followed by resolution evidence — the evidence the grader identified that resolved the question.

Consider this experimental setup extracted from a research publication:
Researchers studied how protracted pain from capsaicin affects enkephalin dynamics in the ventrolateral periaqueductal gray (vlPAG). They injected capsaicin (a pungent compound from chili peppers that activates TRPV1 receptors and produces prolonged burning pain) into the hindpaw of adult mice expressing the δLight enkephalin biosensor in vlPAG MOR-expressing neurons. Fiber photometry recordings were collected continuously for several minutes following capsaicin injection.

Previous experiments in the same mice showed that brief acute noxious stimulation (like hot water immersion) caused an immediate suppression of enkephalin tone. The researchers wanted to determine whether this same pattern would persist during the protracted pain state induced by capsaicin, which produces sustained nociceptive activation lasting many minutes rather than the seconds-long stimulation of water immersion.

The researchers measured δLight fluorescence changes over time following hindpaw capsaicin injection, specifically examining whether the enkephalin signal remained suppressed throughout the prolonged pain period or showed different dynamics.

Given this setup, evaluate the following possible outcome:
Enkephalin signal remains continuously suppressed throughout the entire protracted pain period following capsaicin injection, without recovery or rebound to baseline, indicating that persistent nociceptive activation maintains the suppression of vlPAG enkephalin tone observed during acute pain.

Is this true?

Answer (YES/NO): NO